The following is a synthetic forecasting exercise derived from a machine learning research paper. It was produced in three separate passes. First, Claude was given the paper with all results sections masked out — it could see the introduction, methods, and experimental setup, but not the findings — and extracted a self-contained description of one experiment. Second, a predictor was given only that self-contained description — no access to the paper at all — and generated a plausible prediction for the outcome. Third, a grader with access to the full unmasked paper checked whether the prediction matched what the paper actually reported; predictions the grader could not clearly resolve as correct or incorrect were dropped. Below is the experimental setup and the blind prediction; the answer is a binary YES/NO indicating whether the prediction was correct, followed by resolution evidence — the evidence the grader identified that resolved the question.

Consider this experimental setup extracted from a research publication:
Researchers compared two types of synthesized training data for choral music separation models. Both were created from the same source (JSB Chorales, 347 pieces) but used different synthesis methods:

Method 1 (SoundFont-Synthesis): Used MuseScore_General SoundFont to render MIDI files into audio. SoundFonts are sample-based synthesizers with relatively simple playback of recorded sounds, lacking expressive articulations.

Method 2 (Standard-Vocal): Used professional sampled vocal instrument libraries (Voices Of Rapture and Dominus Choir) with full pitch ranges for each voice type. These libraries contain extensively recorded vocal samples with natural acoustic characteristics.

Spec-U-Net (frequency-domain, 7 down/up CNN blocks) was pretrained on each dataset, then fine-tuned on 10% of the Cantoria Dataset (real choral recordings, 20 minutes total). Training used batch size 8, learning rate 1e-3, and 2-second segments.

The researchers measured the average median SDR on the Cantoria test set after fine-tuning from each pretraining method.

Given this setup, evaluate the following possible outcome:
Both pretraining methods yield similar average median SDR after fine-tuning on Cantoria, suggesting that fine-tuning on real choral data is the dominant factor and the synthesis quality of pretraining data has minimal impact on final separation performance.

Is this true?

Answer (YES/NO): NO